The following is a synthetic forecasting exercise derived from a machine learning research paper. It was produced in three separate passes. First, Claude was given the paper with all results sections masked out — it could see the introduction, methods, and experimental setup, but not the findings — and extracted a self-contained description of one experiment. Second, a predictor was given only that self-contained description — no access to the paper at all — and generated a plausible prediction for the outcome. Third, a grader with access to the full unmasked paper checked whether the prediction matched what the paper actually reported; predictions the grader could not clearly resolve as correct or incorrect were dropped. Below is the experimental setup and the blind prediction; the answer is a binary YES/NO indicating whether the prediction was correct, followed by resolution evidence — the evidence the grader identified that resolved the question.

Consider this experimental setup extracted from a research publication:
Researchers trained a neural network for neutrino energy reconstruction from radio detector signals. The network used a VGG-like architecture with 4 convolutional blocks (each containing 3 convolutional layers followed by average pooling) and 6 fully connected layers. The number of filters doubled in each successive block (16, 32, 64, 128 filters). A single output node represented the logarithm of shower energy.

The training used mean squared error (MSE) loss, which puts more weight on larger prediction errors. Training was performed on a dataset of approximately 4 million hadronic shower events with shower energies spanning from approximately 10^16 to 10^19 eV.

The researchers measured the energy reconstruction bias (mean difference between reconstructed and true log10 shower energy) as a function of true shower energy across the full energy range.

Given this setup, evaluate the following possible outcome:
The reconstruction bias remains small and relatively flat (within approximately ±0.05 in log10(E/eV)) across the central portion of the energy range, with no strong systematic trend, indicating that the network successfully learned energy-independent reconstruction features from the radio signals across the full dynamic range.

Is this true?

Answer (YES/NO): NO